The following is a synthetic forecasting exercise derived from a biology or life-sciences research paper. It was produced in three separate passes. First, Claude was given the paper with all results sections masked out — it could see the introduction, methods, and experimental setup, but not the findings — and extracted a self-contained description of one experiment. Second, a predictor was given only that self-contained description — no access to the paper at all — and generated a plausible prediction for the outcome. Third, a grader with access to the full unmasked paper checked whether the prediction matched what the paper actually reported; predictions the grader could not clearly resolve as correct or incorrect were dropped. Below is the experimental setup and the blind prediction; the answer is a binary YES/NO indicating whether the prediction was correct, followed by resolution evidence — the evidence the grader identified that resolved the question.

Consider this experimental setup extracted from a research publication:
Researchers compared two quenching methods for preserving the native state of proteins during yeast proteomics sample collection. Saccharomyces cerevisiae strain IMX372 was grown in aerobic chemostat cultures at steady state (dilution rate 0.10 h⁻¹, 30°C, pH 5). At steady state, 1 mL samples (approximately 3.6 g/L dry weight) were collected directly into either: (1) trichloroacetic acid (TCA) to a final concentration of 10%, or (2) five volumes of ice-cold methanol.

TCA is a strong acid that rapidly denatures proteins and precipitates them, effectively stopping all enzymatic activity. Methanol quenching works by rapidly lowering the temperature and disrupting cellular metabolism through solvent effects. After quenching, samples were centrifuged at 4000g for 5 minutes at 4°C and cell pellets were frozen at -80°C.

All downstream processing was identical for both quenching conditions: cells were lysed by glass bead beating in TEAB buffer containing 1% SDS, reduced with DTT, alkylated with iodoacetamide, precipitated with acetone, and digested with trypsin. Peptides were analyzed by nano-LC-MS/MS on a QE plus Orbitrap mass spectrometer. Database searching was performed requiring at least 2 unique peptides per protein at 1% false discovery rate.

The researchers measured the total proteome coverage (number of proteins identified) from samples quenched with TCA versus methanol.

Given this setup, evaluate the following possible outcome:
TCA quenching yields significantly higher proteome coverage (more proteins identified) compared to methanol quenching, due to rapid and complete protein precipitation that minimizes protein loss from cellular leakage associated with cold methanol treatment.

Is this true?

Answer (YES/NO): YES